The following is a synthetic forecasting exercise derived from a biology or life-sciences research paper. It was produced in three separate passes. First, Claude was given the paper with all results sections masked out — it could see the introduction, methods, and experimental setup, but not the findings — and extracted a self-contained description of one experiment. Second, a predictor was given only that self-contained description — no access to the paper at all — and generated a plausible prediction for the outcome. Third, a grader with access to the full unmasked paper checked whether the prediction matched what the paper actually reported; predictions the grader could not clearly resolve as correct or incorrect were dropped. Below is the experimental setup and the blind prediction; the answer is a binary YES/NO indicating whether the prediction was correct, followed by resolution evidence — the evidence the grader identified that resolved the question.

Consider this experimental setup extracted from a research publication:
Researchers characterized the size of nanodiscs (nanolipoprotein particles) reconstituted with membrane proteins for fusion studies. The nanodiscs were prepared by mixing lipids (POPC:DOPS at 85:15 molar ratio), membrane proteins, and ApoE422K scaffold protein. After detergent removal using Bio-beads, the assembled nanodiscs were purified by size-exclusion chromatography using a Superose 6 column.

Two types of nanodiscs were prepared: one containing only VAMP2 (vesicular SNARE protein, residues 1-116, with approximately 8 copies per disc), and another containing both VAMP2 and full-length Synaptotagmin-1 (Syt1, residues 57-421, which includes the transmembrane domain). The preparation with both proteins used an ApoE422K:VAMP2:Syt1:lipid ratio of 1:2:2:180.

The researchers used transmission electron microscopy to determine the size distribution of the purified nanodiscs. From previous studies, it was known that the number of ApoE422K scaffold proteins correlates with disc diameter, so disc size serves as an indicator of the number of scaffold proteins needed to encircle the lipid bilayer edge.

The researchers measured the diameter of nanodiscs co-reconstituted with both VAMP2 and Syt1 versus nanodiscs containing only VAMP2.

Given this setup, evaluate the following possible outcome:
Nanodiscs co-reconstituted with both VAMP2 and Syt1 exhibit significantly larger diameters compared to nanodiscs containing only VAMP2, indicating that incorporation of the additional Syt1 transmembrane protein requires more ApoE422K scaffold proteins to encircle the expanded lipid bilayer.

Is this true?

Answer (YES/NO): NO